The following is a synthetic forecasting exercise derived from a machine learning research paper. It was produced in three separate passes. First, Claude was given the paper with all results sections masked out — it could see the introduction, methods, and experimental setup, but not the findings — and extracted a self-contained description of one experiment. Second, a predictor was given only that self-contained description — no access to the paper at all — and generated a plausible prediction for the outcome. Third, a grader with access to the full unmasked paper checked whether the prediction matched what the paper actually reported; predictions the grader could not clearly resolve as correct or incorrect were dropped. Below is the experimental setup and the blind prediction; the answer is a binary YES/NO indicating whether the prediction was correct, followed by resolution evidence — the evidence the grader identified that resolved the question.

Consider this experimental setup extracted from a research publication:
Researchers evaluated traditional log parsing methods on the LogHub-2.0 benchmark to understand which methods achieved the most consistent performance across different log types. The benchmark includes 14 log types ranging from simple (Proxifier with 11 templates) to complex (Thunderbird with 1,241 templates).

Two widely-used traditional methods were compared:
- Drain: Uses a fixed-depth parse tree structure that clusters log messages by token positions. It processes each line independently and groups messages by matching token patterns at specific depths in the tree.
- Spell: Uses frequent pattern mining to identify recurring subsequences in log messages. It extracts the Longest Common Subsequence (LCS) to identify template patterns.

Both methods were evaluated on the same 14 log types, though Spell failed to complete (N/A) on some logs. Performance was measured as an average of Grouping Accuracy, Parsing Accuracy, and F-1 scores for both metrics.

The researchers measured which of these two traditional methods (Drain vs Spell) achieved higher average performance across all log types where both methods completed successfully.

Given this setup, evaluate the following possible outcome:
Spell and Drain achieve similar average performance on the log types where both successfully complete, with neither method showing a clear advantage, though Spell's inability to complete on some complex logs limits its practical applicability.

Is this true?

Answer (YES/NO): NO